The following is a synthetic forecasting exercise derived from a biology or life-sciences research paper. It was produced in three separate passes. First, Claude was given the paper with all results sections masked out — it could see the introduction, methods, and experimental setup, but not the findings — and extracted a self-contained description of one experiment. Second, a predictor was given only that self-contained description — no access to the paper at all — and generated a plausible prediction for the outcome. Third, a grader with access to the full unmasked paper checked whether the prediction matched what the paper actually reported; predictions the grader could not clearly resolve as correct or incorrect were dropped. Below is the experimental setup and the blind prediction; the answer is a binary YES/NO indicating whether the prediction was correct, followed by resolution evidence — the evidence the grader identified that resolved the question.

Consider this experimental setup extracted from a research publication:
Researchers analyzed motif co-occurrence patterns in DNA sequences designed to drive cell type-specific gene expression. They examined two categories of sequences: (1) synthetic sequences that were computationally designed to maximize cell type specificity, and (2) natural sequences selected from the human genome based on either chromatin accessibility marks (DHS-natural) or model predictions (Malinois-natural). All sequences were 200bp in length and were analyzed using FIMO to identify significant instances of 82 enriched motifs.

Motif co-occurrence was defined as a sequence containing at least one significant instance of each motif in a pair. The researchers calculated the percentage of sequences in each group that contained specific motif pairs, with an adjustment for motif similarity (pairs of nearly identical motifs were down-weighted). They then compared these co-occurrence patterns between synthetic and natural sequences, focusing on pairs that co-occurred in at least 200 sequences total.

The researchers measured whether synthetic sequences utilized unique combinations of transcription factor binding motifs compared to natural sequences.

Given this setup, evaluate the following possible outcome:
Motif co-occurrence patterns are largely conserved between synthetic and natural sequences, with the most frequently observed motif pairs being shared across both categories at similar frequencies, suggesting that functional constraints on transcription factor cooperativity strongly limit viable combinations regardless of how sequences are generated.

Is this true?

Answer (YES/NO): NO